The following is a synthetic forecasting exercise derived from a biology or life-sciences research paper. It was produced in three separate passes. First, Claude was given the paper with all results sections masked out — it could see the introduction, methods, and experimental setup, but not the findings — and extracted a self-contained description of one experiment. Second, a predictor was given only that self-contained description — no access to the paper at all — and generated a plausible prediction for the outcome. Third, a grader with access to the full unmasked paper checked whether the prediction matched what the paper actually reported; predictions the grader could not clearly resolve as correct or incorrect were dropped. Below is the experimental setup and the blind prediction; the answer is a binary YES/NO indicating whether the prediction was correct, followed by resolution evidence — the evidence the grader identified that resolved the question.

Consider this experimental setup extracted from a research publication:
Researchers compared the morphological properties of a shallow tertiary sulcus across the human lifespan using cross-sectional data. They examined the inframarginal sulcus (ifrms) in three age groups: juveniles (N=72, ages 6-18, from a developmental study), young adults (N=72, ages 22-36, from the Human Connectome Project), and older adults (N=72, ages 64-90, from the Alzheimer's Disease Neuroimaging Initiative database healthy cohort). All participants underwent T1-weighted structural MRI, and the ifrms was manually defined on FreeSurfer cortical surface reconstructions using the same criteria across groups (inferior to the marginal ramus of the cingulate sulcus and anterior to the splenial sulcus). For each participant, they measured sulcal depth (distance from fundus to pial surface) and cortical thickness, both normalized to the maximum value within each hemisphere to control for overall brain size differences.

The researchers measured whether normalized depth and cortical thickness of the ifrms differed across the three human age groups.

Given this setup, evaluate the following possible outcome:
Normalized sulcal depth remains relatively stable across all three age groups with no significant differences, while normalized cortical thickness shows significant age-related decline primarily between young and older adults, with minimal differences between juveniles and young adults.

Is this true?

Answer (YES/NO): NO